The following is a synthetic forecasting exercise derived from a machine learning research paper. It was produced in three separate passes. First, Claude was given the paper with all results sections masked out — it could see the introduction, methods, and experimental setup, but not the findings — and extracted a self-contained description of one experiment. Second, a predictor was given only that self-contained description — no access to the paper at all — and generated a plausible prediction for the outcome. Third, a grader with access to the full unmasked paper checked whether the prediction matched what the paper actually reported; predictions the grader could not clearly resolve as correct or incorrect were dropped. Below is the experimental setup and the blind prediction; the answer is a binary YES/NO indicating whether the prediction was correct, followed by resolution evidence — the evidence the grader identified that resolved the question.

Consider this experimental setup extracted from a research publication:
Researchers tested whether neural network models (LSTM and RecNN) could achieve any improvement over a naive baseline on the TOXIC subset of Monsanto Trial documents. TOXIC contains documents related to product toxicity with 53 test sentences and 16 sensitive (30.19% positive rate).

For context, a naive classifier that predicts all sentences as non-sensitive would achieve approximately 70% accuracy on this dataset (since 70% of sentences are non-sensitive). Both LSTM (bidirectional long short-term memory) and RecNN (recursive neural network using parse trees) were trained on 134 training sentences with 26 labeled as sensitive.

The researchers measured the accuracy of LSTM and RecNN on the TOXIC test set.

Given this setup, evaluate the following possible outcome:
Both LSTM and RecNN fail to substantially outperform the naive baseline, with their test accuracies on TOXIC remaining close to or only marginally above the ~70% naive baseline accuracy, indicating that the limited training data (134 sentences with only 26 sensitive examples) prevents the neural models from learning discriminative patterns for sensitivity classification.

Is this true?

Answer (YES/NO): YES